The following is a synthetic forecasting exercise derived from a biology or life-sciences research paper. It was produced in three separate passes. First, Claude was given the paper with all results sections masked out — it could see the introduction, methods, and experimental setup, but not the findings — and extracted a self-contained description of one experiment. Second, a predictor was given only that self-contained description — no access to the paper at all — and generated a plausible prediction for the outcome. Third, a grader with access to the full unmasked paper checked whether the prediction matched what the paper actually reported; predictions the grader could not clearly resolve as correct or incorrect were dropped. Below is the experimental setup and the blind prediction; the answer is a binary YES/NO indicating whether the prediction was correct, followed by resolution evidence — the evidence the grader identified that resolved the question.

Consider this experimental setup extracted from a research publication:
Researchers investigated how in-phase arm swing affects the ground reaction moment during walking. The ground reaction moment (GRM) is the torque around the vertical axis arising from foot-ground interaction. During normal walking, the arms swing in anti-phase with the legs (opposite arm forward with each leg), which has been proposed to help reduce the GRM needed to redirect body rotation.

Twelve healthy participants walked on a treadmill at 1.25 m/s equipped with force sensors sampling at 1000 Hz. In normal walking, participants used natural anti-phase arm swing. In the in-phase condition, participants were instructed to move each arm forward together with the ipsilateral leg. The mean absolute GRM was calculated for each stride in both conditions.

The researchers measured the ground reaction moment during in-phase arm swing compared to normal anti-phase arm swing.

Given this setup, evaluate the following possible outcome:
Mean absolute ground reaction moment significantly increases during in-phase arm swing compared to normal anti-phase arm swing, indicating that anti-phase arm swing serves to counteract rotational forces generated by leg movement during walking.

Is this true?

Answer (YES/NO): YES